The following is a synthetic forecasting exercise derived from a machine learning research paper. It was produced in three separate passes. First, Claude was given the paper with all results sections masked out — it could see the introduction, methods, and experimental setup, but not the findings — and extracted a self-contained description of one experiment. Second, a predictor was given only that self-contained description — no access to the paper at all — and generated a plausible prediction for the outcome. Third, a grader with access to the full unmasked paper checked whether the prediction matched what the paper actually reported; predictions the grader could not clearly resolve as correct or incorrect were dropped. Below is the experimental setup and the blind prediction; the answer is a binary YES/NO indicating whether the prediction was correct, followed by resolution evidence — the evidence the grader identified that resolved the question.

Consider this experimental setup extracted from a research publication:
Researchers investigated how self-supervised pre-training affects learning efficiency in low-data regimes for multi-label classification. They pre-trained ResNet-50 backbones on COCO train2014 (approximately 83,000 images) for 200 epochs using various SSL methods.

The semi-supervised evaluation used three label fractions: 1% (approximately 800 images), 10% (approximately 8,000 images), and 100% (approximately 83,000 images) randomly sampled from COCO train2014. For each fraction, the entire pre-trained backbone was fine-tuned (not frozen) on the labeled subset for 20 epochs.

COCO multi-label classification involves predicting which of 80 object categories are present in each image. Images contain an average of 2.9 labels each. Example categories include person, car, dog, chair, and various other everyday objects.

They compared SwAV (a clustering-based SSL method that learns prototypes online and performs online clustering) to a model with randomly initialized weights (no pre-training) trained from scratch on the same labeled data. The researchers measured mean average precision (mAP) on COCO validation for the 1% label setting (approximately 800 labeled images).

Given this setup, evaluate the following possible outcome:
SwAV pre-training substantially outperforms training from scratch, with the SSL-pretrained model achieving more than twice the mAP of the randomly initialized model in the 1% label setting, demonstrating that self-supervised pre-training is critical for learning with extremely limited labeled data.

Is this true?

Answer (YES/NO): YES